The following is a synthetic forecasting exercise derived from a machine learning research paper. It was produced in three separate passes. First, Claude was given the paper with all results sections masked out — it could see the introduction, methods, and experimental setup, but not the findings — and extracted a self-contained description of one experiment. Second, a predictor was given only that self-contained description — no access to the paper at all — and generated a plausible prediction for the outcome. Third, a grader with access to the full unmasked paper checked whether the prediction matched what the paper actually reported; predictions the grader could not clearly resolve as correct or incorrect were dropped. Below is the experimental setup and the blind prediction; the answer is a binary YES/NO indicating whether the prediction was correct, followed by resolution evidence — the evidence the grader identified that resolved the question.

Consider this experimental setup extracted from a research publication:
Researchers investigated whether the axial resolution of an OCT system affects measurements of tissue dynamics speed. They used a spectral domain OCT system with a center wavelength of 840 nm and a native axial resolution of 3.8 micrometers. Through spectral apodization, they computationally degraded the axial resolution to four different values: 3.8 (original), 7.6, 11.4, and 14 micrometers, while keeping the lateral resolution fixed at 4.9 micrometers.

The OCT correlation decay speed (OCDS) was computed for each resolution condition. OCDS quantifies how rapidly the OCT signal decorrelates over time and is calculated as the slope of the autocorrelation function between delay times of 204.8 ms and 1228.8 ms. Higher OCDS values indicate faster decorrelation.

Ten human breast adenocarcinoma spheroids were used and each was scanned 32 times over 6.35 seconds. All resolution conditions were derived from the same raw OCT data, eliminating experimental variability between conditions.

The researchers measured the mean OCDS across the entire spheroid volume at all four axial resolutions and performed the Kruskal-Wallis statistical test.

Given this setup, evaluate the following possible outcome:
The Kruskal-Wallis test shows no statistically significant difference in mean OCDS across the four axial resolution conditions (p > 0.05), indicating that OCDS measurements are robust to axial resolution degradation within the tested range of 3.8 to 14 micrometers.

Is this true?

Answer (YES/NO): YES